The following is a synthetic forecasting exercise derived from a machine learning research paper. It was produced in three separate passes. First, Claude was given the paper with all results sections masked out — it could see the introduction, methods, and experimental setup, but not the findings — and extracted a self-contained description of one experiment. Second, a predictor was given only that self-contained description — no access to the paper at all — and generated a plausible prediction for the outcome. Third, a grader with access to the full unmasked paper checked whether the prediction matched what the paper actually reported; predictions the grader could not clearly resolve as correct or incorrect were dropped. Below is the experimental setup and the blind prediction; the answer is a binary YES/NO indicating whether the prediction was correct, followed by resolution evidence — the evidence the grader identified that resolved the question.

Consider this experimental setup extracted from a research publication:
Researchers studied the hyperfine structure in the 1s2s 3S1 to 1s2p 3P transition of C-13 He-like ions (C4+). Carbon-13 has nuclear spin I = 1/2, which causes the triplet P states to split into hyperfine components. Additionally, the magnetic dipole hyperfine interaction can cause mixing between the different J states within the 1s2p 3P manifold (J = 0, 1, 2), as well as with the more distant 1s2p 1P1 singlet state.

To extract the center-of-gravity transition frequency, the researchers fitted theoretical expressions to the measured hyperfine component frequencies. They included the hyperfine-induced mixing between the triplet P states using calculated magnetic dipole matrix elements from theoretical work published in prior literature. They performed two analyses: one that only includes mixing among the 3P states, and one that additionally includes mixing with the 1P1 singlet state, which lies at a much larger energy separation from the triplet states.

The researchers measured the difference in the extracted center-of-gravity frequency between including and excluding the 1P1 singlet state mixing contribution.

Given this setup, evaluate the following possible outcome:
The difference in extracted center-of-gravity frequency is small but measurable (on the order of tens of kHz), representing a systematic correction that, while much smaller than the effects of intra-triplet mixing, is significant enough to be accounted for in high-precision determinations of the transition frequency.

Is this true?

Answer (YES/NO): NO